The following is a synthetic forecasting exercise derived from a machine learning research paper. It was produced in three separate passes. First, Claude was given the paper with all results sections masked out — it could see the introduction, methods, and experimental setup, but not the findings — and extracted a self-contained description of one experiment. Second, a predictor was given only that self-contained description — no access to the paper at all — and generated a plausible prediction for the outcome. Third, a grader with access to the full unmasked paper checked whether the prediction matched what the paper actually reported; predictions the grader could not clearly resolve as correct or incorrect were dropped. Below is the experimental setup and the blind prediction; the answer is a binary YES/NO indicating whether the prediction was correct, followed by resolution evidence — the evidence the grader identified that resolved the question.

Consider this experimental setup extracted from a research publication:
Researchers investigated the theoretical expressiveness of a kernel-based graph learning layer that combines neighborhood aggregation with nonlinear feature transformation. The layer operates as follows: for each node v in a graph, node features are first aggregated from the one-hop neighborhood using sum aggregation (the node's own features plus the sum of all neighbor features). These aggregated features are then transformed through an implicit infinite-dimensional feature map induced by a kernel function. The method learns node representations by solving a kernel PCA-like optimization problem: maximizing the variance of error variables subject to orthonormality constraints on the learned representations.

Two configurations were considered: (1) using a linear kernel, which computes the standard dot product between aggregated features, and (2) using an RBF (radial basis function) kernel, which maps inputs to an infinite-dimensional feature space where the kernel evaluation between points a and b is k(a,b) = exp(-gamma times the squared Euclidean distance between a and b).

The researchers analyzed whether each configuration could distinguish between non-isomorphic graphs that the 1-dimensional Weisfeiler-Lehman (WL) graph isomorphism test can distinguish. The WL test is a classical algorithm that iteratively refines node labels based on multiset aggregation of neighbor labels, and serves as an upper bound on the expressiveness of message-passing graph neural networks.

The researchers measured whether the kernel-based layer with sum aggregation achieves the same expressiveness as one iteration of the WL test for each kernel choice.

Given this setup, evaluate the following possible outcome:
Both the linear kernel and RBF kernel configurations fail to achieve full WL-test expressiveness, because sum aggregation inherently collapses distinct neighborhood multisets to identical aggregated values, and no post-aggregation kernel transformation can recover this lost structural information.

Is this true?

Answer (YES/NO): NO